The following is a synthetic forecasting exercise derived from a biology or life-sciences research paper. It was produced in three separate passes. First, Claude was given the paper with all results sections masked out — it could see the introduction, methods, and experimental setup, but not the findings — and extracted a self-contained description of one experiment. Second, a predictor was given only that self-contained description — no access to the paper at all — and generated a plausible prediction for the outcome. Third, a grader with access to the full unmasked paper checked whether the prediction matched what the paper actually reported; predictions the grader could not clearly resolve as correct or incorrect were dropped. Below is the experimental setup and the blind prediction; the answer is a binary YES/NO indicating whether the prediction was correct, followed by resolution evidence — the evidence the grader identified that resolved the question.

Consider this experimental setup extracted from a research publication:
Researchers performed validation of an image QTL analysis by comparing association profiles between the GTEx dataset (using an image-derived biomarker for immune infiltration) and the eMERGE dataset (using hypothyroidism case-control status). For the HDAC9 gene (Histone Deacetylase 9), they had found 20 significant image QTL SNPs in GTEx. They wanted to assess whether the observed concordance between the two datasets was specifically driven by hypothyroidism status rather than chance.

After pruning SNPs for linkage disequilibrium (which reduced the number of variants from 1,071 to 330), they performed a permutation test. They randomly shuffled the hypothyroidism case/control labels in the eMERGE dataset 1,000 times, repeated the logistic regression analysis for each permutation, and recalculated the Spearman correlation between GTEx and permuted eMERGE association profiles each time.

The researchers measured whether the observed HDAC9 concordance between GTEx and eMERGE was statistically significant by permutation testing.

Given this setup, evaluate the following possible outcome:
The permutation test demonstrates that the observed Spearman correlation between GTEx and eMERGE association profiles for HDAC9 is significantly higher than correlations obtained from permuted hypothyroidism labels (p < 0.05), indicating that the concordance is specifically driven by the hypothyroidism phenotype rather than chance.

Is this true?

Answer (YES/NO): NO